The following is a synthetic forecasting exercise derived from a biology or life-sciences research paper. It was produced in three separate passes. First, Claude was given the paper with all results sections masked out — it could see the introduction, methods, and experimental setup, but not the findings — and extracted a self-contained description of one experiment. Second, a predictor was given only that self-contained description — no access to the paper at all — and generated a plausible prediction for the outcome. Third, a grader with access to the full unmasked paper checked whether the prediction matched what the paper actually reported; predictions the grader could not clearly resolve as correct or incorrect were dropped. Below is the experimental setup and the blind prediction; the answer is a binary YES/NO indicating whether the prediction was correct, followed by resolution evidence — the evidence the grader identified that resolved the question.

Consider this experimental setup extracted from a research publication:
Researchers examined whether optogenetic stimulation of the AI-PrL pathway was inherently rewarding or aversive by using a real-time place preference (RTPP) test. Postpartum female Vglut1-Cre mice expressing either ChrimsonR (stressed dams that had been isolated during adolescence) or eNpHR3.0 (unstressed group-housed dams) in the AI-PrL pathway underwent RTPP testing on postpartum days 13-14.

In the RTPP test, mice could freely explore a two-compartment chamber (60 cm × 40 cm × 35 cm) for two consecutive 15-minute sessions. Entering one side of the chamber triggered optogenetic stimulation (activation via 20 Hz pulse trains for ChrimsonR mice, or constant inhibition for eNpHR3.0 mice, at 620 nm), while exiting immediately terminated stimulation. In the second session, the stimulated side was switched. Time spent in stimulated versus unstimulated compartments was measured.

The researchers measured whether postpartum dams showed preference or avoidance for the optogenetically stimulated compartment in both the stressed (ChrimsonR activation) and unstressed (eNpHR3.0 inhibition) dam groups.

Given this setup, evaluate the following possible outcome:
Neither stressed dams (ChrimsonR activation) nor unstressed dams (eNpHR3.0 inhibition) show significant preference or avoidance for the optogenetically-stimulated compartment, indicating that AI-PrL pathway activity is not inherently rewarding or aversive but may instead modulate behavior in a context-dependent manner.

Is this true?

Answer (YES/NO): YES